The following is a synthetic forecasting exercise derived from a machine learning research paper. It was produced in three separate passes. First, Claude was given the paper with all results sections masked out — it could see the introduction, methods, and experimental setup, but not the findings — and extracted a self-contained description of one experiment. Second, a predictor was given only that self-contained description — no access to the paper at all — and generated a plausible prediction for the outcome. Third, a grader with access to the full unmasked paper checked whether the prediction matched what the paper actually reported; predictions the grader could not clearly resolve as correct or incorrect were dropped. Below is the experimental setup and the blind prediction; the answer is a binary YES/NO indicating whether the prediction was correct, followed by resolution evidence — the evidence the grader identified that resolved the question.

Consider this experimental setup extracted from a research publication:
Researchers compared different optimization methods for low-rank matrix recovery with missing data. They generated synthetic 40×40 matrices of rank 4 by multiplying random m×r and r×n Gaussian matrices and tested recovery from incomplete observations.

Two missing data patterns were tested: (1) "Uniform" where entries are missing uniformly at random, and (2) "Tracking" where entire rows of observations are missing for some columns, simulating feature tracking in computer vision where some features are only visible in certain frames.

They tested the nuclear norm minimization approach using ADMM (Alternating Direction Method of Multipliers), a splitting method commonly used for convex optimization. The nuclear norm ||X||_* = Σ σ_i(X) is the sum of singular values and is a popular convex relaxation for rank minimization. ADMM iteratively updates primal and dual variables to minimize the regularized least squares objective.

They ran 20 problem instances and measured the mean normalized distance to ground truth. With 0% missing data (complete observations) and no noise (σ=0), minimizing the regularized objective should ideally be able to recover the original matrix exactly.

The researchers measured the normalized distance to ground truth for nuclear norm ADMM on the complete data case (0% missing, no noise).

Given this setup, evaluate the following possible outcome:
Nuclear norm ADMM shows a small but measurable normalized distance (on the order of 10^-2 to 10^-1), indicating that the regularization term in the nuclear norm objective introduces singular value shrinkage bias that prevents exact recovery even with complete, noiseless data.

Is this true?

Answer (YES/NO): NO